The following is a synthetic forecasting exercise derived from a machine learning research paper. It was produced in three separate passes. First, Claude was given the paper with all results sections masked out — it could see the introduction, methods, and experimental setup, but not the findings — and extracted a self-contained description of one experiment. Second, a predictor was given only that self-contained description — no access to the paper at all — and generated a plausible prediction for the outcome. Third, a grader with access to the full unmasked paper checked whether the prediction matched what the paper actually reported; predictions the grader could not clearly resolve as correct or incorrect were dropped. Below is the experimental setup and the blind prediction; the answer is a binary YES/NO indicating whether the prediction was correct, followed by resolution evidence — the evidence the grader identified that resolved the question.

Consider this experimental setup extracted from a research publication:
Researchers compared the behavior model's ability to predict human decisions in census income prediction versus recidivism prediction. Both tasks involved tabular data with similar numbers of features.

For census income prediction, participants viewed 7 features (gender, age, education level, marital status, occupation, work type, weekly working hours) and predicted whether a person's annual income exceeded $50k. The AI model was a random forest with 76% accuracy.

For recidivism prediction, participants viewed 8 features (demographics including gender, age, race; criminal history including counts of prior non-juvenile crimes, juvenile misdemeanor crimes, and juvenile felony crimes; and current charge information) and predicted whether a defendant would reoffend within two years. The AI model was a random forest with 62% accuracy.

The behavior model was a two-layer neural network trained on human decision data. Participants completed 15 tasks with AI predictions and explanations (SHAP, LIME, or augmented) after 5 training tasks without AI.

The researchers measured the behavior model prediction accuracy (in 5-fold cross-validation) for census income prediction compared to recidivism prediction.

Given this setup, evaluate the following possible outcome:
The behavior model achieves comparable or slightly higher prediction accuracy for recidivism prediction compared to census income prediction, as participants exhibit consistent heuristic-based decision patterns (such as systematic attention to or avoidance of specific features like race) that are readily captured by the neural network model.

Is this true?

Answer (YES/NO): YES